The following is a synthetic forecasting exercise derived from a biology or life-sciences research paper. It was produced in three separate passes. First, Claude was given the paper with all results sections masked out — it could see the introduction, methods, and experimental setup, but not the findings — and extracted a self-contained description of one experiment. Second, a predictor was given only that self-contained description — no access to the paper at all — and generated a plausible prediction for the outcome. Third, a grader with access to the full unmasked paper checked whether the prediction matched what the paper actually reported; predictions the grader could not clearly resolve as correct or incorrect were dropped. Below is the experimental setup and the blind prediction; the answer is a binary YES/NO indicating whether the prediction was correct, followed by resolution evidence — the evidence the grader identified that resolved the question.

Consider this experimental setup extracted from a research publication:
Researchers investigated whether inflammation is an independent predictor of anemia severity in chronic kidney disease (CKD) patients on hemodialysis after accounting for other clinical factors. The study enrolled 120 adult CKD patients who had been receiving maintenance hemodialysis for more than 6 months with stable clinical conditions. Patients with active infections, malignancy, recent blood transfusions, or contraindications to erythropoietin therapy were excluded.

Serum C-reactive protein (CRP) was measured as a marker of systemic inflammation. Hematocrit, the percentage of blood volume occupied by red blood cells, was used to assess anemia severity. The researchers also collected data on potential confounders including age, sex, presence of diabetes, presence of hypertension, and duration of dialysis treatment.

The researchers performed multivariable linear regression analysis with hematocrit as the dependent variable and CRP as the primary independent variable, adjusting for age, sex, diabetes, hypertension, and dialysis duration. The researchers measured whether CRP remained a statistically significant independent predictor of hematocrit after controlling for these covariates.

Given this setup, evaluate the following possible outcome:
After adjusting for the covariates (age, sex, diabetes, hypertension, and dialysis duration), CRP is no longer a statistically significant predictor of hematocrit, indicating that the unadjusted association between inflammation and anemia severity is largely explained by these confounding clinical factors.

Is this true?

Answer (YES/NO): NO